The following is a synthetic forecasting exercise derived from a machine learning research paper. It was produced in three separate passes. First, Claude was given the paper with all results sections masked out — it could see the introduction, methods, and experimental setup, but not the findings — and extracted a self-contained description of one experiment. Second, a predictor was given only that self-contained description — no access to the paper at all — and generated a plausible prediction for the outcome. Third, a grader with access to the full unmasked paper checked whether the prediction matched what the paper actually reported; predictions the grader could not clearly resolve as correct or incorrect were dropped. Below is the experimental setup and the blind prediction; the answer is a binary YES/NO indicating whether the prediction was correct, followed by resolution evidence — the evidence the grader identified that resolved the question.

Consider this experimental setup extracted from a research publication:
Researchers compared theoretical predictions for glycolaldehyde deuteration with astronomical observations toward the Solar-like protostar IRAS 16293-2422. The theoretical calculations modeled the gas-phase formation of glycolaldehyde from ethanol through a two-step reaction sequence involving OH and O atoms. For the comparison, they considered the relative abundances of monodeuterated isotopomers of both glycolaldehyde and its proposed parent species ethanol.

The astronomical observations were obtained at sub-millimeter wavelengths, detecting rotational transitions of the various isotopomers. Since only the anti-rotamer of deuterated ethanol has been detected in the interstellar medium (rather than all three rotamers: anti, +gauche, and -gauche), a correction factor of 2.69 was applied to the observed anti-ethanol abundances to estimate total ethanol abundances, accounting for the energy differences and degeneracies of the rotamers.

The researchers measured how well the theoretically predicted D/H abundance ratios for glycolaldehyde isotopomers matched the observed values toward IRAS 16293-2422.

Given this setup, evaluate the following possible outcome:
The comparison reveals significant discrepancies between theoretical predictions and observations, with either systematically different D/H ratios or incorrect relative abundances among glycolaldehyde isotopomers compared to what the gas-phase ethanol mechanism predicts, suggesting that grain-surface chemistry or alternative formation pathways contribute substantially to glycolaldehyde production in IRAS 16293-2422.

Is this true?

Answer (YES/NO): NO